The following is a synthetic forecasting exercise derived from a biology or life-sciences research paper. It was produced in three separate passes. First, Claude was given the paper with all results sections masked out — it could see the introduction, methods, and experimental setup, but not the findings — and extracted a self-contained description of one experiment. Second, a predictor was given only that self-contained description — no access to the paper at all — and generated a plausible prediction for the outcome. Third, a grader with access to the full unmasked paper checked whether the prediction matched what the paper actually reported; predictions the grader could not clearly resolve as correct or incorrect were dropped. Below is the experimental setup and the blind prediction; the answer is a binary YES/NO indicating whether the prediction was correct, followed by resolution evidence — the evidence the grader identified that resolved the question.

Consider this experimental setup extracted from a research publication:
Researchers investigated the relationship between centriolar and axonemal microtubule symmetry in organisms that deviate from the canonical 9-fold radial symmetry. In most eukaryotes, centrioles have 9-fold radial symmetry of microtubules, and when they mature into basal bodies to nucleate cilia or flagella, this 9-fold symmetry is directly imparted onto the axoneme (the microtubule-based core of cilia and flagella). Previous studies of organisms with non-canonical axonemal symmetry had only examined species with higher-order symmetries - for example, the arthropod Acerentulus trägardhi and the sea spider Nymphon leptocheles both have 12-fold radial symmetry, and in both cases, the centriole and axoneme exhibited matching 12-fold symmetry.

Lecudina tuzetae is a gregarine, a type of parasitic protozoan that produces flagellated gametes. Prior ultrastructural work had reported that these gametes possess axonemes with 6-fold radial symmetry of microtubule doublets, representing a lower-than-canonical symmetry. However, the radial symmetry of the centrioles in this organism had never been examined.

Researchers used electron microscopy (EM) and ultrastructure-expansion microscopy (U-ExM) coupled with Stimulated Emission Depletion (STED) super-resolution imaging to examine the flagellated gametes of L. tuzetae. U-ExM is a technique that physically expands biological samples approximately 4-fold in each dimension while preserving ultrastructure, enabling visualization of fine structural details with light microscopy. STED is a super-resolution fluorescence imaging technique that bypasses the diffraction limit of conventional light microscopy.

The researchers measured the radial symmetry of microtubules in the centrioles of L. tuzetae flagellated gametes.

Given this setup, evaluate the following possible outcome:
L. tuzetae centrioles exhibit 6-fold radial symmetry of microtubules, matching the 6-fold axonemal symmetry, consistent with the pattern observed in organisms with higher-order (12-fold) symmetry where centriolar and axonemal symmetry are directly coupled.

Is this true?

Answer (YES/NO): NO